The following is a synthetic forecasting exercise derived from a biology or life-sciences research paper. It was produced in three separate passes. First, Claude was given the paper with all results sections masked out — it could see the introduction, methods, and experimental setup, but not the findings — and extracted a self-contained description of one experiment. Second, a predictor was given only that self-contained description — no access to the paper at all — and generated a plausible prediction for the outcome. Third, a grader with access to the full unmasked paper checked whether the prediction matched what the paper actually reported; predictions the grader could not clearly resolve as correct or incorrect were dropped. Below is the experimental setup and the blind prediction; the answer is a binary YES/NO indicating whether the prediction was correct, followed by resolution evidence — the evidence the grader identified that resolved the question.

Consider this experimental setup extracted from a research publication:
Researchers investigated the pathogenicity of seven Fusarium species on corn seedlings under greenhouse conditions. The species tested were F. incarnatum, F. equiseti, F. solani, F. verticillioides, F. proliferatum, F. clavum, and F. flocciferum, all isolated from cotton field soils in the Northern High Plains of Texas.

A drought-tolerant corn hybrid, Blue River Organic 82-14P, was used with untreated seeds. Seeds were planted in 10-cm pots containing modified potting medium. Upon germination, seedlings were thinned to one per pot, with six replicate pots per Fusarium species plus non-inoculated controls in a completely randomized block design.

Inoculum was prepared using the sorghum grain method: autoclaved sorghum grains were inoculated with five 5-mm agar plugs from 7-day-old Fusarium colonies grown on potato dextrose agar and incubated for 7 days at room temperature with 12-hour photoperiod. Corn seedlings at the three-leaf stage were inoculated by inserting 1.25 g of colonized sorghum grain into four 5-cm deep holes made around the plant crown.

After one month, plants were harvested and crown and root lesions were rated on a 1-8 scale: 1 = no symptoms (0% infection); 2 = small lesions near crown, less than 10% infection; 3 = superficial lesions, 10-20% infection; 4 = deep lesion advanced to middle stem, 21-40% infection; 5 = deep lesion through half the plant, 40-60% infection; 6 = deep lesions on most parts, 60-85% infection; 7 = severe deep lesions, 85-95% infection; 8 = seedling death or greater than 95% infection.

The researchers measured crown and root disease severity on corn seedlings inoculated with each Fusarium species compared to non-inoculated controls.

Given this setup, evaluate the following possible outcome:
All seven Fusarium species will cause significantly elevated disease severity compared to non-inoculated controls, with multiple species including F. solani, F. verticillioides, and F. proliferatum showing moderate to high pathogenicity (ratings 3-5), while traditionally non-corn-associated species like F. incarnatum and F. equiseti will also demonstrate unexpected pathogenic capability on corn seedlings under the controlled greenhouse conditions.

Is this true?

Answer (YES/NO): NO